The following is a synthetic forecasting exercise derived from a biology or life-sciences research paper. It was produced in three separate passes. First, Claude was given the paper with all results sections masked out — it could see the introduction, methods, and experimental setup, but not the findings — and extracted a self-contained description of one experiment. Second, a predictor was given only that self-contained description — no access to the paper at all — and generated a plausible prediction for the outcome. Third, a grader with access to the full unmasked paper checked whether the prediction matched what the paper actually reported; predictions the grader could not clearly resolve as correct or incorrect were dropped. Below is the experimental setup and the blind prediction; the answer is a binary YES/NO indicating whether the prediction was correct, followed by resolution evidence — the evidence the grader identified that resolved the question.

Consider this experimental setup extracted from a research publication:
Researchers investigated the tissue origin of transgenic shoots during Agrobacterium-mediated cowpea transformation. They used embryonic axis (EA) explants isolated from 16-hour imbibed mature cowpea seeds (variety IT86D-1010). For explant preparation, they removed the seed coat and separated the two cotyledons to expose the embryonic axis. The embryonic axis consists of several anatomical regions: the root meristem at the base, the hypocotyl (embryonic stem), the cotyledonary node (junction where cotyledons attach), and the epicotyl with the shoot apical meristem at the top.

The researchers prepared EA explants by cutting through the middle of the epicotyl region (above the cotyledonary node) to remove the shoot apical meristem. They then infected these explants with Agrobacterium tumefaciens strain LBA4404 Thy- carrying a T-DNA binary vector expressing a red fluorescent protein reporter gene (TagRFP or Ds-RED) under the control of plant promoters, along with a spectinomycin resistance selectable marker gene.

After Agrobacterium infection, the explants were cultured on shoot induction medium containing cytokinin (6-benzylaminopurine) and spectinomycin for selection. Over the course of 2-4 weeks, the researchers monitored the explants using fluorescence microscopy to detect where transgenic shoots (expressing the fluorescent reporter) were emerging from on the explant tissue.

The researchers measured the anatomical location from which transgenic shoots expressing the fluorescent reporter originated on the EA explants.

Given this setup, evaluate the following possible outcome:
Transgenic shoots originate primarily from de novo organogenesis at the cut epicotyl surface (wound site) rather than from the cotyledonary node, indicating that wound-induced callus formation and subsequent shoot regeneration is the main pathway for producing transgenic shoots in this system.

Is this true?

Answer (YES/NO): NO